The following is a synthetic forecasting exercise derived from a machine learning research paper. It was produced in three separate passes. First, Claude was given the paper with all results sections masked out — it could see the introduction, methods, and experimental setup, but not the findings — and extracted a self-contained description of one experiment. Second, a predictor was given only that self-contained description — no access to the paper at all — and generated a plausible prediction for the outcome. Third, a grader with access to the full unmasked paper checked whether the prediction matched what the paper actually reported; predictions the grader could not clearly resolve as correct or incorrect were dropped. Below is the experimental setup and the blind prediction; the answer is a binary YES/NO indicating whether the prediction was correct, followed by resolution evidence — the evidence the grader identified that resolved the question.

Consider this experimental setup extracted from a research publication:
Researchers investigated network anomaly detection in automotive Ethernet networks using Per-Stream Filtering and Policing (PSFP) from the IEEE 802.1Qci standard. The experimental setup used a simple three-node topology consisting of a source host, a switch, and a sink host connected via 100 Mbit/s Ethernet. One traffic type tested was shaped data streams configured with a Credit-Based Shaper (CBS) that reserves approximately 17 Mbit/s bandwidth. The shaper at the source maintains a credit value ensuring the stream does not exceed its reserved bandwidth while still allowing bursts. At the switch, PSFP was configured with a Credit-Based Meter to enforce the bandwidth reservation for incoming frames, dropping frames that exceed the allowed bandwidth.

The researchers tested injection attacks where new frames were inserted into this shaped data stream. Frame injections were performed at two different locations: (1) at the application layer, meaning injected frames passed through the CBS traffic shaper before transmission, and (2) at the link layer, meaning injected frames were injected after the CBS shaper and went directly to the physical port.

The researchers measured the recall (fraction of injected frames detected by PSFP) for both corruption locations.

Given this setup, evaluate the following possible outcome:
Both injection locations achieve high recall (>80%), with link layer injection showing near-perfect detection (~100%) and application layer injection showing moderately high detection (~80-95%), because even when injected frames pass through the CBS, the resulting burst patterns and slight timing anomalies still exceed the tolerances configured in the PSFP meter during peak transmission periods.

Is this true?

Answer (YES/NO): NO